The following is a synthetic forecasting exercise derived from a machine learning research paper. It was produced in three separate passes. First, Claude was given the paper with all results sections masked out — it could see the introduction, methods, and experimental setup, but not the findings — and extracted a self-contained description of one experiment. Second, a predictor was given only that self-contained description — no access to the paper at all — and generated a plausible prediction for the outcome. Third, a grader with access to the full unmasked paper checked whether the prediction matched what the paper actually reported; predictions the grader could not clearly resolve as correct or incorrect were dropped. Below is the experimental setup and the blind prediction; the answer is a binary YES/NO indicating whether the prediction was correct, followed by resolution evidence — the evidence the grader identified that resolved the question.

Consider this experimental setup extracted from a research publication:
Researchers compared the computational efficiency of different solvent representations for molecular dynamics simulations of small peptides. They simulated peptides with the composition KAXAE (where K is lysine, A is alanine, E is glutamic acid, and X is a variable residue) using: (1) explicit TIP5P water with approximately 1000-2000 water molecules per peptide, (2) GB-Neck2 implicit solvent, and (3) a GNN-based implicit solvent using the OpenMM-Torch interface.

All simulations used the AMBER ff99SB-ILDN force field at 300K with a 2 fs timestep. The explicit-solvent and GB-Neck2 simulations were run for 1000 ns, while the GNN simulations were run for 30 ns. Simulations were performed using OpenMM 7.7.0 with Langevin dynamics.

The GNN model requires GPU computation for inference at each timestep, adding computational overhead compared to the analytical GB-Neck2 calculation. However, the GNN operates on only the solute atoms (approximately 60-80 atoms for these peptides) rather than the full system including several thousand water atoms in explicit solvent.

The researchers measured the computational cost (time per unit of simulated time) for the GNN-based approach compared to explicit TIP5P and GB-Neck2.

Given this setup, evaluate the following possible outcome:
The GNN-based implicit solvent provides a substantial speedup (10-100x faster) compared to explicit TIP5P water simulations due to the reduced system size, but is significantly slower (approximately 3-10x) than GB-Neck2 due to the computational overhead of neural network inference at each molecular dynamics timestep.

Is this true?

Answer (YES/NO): NO